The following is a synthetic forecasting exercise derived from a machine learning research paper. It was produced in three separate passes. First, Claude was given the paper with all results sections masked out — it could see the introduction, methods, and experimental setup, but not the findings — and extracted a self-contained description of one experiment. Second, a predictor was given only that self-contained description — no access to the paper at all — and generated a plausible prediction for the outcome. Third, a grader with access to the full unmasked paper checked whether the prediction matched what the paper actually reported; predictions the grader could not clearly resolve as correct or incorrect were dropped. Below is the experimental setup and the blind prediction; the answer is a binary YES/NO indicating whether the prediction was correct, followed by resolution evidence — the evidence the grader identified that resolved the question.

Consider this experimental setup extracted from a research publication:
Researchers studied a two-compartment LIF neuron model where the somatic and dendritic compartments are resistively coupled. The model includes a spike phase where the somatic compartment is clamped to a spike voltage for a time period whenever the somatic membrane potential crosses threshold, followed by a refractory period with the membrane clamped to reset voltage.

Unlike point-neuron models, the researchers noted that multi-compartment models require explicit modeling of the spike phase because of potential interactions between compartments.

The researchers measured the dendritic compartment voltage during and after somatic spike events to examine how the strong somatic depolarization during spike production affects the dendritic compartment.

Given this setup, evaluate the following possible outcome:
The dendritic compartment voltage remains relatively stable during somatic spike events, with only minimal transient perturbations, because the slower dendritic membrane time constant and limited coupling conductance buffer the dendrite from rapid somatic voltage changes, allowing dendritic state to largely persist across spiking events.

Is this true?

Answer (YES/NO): NO